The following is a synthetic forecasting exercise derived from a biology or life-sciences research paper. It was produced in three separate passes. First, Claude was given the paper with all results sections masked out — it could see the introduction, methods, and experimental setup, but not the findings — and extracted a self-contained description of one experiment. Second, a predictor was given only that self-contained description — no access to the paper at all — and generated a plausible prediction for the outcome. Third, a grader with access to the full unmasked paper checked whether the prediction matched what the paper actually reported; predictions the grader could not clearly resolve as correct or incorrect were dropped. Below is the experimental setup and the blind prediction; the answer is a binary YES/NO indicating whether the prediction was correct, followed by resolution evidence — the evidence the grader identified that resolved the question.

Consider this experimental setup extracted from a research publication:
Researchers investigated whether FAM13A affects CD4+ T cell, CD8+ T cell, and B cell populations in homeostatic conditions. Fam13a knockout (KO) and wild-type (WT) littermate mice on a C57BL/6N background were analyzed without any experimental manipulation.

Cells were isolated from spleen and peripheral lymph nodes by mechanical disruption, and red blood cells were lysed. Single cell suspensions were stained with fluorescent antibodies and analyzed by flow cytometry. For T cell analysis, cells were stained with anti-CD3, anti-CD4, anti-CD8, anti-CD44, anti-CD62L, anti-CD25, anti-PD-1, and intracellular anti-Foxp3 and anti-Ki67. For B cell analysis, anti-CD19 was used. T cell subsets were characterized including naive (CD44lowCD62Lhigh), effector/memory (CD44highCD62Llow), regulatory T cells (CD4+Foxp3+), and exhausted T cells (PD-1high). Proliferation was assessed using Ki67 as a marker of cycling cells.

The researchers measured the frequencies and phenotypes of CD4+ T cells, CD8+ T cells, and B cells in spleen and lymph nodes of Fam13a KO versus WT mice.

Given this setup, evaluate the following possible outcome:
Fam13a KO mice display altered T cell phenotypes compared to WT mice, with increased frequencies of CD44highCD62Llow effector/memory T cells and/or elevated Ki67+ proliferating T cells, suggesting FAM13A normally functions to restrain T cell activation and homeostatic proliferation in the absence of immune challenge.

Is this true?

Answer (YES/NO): NO